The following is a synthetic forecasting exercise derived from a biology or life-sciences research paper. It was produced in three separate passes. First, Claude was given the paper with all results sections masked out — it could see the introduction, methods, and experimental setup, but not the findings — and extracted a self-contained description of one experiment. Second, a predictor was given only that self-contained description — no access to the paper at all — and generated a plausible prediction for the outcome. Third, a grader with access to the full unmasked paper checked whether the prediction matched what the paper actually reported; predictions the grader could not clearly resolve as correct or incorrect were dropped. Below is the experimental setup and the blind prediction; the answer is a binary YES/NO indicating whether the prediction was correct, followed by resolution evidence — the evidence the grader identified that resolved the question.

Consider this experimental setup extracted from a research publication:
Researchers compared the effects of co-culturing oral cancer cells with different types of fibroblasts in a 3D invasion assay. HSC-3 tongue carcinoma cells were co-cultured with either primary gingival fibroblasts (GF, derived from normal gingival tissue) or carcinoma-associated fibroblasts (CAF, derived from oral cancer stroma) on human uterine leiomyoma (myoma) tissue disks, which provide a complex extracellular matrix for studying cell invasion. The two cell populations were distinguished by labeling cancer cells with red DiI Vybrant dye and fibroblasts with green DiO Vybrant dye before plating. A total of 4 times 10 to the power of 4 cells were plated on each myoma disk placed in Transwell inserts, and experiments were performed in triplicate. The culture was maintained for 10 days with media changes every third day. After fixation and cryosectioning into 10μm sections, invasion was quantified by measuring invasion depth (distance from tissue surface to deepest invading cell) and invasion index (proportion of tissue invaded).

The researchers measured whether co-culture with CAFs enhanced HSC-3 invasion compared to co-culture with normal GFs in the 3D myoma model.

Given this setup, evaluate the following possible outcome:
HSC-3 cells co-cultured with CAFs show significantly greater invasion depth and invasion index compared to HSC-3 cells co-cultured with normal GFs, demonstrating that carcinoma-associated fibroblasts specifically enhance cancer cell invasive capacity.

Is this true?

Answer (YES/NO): NO